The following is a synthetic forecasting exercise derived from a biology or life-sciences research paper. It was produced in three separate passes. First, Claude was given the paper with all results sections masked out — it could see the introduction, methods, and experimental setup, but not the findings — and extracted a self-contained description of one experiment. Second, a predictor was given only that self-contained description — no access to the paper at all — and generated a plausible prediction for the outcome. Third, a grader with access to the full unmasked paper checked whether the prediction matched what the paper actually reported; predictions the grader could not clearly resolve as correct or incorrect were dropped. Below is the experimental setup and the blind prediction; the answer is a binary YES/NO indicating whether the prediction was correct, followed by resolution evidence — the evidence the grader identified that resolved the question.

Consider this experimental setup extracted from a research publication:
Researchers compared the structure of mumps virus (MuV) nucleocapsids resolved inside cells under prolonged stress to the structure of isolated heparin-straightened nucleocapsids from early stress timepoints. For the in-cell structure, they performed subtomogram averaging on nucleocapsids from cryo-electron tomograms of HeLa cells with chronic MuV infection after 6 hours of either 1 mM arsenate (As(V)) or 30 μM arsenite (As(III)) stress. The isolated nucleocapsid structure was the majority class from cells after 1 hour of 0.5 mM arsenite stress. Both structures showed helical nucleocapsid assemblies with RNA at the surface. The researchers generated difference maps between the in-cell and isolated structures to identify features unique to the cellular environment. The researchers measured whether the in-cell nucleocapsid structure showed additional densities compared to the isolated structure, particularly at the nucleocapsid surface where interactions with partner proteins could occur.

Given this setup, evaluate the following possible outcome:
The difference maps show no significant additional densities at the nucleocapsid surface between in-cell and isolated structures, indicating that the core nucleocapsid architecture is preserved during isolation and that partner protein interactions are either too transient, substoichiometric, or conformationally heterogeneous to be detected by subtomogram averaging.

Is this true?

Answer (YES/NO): NO